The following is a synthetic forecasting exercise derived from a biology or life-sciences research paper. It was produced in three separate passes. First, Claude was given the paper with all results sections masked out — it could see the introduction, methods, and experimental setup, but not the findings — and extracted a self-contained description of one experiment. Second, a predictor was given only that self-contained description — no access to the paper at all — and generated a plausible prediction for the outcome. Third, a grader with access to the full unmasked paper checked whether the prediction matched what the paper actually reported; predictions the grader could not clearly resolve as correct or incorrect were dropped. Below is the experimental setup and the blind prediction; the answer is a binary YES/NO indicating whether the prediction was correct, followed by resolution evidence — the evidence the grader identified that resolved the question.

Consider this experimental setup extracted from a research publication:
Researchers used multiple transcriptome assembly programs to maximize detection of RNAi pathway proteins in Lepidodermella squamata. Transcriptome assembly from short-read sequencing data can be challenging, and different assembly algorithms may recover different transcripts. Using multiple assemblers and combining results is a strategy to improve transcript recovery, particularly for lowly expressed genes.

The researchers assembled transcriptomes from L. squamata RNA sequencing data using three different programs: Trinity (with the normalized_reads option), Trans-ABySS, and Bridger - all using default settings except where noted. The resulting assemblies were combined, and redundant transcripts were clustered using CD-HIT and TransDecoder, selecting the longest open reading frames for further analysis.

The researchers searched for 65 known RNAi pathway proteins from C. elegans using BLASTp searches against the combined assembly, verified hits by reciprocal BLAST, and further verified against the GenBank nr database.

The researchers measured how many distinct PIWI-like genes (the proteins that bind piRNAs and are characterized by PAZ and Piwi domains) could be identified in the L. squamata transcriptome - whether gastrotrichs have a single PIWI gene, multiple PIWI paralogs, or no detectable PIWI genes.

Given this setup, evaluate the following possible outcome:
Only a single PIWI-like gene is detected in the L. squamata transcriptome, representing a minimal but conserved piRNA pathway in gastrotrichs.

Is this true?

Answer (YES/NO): NO